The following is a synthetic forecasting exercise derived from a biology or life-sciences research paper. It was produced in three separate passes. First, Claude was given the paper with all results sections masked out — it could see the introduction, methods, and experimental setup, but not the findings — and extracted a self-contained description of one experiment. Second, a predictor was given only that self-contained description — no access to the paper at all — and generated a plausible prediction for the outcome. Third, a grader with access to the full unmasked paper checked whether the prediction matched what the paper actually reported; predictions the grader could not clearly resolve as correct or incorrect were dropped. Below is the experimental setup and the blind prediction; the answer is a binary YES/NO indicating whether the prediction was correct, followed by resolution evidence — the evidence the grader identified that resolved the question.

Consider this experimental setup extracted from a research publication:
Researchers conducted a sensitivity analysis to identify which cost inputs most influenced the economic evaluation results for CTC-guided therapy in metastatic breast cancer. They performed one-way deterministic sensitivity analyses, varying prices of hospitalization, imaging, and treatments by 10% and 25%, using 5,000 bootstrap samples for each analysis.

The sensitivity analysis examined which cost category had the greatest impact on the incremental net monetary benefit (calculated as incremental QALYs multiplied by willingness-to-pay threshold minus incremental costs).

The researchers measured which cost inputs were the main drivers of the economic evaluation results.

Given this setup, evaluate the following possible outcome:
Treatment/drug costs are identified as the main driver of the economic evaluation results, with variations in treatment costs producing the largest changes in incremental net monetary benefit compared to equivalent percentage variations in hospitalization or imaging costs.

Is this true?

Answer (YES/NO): YES